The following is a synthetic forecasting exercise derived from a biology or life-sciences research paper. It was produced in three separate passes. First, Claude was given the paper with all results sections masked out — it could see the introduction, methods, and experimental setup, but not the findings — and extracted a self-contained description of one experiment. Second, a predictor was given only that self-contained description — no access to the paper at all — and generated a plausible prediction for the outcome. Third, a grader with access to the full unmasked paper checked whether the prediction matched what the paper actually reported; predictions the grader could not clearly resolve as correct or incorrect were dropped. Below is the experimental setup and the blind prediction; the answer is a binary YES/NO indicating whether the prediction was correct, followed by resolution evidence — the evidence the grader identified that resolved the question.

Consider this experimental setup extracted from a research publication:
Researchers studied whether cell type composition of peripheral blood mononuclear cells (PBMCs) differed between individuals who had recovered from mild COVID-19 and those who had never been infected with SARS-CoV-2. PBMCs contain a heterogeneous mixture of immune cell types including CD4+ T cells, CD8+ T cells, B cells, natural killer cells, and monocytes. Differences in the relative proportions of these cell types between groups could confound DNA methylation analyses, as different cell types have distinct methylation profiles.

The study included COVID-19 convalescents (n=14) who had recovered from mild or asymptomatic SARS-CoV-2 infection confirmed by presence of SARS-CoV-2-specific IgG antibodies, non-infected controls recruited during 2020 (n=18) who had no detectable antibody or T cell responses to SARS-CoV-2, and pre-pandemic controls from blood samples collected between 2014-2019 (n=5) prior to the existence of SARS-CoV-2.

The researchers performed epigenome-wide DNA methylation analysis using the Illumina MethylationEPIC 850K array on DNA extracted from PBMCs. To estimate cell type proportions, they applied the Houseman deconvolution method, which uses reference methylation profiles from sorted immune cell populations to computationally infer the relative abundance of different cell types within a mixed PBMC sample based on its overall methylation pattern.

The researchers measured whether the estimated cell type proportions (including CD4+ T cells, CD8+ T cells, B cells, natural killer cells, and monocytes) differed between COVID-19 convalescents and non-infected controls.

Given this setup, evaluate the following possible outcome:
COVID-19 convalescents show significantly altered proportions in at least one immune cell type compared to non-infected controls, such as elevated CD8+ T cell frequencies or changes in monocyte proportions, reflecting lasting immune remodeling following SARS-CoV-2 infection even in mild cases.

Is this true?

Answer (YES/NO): NO